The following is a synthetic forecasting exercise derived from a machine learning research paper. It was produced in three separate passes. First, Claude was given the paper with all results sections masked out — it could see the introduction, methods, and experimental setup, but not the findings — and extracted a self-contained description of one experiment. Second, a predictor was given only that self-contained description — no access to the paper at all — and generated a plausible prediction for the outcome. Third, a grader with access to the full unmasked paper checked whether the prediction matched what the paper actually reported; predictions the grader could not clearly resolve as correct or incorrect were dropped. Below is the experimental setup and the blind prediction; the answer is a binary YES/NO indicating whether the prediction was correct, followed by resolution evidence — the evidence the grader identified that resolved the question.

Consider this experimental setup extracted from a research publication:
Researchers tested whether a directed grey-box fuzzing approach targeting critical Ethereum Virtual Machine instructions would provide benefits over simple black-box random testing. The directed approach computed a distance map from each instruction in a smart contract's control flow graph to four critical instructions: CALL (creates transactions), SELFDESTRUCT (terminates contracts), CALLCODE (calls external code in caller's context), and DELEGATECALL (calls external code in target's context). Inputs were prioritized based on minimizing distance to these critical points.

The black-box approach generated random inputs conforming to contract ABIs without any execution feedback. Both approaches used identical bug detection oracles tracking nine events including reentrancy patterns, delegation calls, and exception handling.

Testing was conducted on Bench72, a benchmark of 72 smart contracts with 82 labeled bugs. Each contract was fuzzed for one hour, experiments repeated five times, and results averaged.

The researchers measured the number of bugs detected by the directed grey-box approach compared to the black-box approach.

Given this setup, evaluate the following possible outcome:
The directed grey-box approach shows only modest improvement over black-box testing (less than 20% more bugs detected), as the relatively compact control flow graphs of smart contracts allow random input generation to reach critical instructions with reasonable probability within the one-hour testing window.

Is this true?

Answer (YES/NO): NO